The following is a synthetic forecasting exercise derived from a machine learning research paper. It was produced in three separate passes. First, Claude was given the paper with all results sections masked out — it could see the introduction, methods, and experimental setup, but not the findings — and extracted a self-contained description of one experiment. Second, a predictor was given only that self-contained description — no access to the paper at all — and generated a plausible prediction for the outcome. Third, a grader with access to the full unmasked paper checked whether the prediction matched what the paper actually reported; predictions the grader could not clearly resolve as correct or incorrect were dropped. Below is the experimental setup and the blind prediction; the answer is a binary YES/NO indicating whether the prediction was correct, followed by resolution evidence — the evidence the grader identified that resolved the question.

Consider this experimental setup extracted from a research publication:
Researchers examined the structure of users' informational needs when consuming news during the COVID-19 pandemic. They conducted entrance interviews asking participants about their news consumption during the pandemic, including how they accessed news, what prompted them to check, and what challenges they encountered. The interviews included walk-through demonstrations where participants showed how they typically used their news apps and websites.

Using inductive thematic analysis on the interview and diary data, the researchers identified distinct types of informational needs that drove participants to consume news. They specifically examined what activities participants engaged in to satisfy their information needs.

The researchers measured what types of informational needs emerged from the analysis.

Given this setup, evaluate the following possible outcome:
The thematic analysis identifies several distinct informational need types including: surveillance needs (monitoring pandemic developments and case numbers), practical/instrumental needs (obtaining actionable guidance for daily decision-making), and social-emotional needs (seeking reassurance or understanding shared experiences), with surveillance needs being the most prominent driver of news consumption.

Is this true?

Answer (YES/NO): NO